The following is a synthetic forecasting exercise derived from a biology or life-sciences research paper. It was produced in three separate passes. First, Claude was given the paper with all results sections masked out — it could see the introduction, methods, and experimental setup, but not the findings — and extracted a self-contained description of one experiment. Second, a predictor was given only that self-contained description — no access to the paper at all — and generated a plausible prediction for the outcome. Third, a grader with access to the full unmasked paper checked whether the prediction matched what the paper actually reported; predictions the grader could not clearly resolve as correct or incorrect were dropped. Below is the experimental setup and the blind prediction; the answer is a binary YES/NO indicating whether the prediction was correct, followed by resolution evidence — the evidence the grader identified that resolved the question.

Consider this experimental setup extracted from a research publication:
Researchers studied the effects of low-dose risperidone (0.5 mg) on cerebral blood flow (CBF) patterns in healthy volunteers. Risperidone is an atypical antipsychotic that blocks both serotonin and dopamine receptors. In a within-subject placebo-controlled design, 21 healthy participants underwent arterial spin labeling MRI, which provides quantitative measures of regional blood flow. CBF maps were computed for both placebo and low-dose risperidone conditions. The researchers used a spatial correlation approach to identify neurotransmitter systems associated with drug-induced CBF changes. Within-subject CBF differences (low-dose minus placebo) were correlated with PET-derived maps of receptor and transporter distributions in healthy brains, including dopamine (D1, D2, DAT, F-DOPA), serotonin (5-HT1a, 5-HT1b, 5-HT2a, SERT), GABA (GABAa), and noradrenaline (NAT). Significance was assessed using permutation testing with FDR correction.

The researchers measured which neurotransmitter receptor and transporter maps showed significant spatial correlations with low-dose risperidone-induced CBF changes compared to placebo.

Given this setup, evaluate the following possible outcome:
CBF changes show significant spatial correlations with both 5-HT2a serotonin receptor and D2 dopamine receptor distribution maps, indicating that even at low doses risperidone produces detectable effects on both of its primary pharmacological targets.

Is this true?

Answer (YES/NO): NO